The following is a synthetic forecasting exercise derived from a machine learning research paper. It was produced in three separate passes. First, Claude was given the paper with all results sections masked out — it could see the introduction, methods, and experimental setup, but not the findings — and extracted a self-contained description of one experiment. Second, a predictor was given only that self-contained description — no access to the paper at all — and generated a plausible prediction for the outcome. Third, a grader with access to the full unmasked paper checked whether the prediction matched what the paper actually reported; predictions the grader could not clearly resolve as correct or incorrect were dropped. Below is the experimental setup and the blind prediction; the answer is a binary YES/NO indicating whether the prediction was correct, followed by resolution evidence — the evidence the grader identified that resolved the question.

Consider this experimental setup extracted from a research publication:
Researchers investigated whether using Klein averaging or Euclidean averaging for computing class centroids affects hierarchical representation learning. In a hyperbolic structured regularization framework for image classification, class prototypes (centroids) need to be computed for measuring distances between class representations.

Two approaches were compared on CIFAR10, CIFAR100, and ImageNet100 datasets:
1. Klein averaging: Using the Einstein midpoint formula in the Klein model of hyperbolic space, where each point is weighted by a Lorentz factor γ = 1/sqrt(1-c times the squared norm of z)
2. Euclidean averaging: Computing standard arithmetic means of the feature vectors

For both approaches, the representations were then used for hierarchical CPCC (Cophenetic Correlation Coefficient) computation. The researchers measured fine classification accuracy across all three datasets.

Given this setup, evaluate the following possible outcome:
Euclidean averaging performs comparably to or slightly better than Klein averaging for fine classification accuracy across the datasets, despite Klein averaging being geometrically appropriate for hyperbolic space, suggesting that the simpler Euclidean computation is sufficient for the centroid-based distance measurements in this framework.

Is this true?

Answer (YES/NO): NO